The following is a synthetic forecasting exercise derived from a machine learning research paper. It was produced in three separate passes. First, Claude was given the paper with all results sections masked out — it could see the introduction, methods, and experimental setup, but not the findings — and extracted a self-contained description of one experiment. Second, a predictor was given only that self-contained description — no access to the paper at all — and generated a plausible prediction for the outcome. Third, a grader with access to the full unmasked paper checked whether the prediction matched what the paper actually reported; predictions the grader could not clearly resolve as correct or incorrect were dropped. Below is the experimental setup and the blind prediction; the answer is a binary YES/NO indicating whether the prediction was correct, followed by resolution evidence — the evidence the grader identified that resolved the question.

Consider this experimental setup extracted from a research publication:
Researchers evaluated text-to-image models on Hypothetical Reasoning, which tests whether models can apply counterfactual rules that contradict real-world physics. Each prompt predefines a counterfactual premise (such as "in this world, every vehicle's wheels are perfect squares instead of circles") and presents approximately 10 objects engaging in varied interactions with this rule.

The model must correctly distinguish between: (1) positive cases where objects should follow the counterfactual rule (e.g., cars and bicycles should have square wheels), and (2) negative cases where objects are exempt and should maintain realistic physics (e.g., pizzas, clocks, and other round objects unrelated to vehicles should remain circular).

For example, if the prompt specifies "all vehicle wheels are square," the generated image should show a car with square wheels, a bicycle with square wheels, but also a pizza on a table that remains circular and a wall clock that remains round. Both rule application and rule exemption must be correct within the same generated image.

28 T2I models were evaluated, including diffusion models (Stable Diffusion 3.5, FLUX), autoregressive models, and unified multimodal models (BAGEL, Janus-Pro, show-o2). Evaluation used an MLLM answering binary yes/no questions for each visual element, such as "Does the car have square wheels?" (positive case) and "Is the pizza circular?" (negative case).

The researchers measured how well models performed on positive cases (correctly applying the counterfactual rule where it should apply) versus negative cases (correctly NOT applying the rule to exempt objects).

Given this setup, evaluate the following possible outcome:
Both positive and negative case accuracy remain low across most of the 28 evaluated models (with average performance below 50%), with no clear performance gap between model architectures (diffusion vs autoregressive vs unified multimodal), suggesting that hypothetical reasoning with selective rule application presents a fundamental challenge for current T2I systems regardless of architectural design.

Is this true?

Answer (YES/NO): NO